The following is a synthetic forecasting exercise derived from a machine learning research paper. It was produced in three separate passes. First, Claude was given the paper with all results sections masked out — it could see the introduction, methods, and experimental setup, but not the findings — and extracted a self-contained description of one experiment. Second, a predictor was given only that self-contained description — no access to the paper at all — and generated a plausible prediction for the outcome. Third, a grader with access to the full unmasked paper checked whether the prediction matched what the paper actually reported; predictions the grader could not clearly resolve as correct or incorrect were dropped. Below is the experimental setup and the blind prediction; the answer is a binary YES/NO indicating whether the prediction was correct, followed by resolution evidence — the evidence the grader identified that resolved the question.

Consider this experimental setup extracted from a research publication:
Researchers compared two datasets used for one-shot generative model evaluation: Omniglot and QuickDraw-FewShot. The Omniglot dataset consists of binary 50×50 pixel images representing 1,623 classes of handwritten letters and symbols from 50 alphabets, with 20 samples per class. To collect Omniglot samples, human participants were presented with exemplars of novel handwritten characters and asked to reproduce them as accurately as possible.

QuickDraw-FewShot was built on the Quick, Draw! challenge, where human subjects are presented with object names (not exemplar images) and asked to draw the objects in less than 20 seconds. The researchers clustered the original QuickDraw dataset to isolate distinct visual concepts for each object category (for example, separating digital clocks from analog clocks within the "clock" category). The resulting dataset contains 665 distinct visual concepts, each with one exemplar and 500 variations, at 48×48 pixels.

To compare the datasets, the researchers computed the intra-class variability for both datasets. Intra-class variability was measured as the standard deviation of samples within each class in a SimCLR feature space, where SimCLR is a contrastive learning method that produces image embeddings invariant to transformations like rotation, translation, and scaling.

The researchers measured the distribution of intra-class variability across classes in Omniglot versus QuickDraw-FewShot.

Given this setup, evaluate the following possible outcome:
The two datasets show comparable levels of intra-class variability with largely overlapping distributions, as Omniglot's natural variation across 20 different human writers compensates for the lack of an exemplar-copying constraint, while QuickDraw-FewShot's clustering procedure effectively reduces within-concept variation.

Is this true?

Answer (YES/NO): NO